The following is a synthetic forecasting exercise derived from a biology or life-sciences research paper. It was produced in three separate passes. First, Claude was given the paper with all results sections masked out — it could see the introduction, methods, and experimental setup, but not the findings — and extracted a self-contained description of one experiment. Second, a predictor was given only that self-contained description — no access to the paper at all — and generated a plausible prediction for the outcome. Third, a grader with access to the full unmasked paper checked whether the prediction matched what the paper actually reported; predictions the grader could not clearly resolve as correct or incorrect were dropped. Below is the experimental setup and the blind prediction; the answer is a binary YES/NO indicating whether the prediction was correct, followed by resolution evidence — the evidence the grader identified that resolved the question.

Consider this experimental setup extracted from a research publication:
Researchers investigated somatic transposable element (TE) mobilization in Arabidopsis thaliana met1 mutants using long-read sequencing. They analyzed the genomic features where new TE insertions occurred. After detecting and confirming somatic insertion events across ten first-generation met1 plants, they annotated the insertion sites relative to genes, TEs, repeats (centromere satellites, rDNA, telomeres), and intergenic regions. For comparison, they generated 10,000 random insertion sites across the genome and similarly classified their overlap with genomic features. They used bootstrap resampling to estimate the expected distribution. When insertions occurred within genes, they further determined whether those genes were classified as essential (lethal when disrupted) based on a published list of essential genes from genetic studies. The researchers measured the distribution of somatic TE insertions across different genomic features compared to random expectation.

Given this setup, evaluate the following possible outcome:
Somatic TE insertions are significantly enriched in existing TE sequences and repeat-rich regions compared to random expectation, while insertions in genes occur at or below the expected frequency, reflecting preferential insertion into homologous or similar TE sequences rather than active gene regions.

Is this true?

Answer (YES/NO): NO